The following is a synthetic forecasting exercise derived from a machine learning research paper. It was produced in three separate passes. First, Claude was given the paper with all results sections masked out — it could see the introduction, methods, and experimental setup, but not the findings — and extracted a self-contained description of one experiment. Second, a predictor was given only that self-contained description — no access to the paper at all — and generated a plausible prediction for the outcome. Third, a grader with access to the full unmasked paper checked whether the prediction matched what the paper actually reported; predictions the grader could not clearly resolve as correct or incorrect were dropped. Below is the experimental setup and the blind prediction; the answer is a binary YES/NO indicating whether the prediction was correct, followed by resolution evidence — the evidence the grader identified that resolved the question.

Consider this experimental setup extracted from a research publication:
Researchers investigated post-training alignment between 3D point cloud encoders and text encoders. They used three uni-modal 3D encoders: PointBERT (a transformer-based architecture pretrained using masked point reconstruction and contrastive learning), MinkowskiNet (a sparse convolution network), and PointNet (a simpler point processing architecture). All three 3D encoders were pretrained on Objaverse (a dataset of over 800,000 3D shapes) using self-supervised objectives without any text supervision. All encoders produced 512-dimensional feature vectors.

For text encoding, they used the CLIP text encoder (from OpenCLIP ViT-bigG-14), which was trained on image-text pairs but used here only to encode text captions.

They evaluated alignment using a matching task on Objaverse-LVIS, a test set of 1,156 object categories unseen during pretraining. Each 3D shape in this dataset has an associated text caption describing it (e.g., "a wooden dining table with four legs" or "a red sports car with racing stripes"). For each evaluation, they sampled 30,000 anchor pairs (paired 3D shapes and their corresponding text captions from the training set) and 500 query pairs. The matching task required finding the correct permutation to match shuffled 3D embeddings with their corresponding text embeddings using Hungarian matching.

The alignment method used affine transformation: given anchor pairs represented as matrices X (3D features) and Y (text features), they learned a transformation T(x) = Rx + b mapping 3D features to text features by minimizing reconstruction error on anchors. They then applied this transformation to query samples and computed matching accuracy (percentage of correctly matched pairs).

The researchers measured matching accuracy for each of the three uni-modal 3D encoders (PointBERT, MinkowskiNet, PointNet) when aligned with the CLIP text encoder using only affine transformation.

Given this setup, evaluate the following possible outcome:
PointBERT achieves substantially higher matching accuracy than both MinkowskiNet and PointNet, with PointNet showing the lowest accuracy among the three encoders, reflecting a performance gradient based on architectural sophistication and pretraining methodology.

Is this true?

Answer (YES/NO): NO